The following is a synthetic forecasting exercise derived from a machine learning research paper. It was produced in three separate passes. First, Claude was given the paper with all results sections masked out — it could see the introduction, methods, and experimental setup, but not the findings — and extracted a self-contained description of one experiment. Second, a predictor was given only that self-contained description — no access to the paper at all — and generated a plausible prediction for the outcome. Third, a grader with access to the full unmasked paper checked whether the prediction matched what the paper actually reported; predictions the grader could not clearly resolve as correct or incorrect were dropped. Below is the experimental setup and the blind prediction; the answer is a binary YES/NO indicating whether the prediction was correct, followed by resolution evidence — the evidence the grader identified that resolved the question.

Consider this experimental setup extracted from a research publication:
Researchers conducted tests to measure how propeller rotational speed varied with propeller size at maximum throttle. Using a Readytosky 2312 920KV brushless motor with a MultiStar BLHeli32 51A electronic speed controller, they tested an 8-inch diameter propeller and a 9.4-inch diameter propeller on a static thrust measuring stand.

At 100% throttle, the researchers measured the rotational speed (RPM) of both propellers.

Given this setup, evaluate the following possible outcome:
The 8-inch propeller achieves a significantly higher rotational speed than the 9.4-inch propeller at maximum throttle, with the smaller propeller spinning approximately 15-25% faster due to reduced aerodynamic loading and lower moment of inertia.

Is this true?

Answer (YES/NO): NO